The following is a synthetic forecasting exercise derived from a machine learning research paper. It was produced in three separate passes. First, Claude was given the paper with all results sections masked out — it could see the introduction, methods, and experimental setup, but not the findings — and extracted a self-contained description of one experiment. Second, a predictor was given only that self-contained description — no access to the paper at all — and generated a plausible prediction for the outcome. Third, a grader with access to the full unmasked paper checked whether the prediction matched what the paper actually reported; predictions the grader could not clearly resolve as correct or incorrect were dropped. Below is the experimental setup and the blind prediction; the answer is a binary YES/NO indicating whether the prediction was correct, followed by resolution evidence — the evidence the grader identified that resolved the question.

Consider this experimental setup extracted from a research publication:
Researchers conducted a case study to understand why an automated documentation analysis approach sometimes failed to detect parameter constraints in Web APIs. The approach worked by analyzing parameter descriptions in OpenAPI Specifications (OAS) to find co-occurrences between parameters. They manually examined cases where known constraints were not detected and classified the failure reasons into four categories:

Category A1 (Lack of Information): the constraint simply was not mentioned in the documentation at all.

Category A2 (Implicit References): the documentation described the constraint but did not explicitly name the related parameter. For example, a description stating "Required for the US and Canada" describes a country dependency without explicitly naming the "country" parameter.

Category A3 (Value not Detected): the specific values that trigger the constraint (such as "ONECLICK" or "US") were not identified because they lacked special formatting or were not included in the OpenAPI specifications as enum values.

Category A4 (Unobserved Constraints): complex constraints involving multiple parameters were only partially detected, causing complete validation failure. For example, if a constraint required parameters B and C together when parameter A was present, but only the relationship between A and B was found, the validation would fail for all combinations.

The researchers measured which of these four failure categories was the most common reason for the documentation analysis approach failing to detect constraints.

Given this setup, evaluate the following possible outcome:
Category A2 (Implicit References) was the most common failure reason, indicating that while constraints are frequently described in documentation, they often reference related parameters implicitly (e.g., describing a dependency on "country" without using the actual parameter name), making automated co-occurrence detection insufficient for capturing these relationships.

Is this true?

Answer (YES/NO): NO